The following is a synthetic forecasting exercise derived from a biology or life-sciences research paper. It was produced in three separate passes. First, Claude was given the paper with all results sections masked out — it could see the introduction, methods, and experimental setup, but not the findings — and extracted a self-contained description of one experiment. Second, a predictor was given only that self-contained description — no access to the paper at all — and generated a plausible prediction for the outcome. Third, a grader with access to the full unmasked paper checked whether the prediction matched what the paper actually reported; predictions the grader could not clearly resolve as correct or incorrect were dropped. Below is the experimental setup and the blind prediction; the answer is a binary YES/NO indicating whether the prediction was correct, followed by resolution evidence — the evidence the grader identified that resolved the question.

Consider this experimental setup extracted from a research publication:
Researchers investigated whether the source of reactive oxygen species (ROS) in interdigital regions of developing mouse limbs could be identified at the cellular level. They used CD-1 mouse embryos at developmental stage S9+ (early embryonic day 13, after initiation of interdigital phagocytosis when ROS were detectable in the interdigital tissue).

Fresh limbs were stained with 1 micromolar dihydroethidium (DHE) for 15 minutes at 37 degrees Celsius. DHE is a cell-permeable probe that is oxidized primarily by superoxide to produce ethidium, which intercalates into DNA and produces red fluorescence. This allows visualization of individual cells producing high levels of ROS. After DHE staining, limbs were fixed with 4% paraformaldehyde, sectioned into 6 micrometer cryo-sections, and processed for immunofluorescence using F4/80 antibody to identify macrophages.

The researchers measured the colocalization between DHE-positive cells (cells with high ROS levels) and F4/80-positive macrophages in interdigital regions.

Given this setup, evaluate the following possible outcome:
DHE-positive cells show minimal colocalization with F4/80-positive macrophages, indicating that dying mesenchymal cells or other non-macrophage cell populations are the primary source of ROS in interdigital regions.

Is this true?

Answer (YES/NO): NO